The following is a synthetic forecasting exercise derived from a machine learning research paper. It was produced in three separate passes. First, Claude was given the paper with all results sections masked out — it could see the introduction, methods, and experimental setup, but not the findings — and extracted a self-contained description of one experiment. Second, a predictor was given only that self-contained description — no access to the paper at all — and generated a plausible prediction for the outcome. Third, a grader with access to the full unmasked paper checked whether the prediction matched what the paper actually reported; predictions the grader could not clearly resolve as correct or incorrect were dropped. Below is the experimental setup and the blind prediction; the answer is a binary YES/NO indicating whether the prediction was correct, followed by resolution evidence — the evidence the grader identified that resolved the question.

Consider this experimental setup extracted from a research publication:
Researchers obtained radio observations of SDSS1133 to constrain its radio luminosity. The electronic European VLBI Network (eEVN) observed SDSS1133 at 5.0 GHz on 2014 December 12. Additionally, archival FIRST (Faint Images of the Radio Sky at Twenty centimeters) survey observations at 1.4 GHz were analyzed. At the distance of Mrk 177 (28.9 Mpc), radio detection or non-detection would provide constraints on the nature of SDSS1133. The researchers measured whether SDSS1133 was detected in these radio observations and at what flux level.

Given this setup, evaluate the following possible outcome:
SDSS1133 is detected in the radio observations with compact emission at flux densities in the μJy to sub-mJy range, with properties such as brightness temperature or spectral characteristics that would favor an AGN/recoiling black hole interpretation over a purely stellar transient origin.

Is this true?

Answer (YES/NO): NO